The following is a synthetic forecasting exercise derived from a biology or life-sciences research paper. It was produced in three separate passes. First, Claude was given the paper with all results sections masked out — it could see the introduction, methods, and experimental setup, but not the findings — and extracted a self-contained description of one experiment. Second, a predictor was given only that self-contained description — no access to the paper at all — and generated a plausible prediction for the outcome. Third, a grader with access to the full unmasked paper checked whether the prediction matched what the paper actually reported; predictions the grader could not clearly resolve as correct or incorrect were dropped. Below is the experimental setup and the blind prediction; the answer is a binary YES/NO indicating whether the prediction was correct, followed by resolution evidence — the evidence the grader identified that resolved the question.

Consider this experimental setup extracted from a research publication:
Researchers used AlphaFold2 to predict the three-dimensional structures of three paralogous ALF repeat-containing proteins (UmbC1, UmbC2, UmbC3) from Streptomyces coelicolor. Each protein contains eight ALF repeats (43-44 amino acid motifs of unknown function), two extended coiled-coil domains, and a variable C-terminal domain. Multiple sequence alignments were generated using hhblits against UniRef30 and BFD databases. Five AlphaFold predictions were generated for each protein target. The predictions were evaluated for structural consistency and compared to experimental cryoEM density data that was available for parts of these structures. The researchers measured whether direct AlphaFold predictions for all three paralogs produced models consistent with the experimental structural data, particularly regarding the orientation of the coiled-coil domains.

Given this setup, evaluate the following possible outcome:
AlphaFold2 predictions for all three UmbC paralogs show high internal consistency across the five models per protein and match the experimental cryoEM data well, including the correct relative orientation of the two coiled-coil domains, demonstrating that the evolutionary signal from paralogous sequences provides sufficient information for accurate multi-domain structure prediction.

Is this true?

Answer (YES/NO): NO